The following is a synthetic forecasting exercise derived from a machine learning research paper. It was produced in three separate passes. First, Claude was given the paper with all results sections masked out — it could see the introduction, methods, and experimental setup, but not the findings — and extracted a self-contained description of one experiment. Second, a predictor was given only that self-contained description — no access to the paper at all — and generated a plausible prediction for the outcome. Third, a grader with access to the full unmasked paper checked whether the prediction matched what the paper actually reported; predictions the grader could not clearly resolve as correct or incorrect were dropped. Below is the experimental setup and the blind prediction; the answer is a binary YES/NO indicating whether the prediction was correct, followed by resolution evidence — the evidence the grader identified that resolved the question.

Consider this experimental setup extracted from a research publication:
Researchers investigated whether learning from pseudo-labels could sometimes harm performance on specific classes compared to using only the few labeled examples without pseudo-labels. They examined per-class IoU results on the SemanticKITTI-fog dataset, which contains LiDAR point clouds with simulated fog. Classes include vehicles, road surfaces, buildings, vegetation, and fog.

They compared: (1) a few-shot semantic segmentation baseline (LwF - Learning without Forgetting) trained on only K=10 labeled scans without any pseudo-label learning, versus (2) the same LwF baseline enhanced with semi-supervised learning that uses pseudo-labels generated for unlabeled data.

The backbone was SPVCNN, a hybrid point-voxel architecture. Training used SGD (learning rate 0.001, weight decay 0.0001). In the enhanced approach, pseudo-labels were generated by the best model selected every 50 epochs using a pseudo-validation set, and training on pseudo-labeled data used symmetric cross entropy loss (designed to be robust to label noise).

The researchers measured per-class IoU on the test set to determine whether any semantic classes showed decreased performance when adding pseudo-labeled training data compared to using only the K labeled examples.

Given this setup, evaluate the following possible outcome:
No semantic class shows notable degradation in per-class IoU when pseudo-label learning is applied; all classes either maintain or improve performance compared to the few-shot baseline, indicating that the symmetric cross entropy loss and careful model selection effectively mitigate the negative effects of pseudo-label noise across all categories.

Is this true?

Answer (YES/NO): NO